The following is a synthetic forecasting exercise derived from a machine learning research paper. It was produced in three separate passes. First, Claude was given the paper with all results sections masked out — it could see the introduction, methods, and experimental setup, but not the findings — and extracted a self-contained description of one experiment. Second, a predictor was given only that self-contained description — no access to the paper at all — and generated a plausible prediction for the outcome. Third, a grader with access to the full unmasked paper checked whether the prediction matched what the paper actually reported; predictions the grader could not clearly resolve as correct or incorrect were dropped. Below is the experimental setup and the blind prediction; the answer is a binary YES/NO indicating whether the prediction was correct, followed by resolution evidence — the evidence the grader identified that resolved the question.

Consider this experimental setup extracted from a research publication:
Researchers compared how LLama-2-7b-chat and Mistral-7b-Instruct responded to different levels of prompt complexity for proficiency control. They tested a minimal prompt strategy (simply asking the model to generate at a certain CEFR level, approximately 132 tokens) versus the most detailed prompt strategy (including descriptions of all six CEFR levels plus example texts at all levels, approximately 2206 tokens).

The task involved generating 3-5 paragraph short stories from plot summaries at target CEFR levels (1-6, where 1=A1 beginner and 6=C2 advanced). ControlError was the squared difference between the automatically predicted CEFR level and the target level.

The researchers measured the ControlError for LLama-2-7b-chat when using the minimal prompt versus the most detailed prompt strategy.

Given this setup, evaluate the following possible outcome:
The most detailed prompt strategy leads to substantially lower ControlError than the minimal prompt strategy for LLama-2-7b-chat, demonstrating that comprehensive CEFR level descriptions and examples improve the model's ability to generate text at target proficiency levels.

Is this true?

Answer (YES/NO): YES